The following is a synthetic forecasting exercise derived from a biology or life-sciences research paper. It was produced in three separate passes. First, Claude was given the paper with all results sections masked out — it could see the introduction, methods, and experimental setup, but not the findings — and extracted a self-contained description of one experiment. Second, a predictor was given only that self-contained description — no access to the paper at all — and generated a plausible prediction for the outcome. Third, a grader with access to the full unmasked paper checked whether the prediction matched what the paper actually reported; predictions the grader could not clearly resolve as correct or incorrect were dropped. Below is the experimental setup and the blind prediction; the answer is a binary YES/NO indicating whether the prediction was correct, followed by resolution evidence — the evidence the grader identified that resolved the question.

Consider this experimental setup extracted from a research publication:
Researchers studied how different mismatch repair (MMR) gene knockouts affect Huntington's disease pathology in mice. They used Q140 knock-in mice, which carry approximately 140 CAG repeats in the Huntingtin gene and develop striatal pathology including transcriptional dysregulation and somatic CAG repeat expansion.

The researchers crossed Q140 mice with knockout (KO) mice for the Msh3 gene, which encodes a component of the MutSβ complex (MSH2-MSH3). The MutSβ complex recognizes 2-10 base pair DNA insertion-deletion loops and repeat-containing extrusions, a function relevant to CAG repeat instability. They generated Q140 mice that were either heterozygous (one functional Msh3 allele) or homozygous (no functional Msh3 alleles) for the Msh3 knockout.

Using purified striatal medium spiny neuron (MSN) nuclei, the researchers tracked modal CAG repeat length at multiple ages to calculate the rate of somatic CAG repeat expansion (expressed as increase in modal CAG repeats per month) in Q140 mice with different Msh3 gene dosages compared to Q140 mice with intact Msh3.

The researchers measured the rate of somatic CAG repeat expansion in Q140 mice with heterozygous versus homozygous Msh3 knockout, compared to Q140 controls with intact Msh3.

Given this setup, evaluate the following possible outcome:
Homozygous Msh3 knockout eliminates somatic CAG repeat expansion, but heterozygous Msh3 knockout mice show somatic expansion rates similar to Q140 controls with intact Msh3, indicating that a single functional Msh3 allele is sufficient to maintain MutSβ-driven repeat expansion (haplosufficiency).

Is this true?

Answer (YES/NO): NO